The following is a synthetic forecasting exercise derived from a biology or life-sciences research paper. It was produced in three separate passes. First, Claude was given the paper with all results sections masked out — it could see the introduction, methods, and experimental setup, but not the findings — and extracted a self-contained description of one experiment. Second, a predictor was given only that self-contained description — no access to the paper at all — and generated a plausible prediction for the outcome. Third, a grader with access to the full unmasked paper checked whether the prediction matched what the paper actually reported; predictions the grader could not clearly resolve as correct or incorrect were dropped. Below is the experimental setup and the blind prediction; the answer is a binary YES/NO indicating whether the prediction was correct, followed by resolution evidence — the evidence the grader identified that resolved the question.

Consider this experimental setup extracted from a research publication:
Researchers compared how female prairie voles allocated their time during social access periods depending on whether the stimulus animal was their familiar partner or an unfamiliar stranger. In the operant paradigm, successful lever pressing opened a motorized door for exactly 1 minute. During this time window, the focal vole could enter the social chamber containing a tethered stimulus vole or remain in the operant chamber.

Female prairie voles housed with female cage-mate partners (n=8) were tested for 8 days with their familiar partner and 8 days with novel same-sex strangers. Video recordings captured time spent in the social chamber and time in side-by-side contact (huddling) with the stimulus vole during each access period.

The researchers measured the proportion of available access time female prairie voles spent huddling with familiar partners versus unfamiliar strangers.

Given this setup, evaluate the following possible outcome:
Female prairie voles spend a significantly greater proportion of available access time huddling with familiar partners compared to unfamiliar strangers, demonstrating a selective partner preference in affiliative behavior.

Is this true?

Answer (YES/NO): YES